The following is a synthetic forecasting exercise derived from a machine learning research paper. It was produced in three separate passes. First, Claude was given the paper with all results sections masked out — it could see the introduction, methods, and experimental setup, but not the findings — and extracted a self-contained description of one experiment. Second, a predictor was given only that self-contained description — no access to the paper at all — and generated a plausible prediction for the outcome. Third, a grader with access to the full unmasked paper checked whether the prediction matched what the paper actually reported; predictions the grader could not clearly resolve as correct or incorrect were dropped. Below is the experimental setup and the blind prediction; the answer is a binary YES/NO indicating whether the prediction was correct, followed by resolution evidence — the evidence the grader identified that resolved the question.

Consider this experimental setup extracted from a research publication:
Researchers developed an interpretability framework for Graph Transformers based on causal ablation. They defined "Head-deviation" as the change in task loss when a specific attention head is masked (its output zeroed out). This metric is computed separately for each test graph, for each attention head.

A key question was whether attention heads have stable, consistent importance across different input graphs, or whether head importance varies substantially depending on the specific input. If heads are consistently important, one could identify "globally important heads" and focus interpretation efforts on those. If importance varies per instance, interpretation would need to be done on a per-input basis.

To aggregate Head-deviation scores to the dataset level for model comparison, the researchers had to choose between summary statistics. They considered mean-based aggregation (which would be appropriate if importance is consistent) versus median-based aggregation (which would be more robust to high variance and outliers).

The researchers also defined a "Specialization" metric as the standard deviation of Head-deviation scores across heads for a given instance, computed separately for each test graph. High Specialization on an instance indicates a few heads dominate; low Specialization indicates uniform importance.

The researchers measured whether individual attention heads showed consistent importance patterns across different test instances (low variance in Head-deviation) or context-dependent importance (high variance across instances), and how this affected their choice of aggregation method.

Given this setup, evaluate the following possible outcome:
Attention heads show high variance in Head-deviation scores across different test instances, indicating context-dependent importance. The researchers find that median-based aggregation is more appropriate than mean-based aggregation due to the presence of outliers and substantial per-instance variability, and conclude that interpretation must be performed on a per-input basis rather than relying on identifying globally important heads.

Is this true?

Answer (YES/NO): YES